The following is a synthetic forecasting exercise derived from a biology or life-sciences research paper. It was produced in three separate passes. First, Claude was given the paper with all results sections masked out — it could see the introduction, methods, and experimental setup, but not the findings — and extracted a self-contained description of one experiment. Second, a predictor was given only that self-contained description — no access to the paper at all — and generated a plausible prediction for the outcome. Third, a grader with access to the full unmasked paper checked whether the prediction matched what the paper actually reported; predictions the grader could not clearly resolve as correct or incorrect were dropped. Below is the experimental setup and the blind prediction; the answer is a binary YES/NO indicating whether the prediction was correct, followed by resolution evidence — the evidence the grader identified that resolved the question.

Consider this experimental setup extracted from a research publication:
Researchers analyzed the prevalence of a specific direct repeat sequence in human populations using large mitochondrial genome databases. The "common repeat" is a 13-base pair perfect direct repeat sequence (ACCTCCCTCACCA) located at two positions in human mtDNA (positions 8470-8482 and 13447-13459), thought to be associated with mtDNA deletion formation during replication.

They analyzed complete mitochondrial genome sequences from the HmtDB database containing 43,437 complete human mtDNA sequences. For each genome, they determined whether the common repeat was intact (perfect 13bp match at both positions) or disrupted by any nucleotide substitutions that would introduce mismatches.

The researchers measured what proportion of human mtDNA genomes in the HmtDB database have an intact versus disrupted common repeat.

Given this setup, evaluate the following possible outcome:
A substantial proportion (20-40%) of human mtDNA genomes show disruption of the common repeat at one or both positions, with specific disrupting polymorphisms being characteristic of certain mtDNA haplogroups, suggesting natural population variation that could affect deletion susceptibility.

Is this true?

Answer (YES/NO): NO